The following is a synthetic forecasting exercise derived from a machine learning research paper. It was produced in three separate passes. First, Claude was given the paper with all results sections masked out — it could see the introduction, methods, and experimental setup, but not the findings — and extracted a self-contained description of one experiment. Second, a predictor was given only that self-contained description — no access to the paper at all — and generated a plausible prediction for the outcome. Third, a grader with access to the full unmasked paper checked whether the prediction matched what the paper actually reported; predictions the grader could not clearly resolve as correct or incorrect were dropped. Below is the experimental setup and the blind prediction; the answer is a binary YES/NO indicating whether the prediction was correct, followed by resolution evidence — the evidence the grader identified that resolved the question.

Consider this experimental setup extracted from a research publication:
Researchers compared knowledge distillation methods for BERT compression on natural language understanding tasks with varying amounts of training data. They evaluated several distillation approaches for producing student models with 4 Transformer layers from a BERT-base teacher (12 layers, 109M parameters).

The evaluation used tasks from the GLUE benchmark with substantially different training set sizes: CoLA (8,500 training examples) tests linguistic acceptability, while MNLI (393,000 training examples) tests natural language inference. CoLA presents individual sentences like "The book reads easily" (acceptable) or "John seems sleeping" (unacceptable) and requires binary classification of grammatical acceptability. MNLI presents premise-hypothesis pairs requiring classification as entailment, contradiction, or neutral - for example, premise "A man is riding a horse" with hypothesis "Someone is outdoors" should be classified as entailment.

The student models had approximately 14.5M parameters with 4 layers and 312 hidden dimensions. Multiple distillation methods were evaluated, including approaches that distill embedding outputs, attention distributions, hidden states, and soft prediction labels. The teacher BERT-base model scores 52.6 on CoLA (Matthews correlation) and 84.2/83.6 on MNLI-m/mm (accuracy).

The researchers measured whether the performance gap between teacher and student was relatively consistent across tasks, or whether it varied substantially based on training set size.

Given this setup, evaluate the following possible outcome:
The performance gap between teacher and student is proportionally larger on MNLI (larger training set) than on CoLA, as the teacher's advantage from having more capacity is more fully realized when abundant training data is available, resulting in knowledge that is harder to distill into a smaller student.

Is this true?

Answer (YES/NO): NO